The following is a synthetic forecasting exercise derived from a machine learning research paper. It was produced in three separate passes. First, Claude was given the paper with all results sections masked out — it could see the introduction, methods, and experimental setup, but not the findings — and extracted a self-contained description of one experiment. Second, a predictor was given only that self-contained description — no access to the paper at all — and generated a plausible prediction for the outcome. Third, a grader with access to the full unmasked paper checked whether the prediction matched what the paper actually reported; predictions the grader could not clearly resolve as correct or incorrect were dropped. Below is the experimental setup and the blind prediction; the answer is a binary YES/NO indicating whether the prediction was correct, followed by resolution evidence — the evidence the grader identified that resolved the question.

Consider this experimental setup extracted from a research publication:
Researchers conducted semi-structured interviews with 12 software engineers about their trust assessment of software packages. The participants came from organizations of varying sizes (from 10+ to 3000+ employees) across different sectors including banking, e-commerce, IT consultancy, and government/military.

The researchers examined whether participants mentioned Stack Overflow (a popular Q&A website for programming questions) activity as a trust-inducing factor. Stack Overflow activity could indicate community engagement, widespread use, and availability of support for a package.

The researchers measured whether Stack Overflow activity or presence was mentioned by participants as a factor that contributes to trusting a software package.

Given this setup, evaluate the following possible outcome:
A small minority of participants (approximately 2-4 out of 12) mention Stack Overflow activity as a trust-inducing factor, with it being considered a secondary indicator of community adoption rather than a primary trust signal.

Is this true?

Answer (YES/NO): YES